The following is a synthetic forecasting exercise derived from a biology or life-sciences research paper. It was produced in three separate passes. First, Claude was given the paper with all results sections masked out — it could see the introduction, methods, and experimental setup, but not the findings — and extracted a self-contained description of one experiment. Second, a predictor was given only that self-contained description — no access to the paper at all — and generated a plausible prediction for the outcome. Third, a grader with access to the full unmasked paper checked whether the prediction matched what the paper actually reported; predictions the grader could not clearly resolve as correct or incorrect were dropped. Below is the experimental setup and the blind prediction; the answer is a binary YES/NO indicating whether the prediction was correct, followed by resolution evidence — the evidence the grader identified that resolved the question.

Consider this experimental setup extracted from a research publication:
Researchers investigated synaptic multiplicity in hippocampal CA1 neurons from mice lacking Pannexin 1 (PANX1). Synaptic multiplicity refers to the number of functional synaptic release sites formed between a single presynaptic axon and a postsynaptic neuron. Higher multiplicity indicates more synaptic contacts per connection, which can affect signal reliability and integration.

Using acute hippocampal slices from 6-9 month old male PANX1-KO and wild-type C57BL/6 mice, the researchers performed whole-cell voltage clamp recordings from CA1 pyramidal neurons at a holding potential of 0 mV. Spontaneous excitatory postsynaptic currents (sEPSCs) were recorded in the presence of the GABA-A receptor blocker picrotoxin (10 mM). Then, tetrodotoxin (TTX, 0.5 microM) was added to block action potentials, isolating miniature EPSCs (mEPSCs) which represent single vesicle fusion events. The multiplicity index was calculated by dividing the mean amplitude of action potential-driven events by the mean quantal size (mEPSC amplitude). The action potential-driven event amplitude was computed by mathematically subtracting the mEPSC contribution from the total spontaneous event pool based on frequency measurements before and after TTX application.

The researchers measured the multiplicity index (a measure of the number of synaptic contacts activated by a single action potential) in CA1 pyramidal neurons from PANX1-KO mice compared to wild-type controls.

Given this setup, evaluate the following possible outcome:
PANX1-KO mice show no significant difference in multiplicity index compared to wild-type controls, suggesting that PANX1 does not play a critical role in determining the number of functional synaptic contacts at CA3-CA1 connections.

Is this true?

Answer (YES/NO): NO